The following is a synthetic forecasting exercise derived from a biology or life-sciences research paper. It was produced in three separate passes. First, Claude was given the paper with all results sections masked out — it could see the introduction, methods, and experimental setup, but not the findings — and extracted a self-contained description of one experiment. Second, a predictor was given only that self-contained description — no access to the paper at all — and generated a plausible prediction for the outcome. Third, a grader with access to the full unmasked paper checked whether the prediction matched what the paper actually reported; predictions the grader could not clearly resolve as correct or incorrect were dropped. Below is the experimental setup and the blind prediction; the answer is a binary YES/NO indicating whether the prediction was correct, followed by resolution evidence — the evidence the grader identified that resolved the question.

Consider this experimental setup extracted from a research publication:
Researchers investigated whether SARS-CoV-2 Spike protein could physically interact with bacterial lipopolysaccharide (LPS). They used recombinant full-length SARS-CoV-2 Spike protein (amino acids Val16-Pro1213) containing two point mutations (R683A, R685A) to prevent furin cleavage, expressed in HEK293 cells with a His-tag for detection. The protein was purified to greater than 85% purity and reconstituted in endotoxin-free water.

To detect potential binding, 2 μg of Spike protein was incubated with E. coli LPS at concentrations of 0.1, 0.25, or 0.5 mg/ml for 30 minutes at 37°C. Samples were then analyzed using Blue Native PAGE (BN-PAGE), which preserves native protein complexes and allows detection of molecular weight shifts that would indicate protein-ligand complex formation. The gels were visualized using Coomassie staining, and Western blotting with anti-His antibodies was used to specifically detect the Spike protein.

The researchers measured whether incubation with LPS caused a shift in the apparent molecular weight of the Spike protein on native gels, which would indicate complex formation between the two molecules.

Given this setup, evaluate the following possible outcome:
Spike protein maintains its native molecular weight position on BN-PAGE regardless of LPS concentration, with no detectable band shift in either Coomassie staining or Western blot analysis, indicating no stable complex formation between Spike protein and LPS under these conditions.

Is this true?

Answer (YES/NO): NO